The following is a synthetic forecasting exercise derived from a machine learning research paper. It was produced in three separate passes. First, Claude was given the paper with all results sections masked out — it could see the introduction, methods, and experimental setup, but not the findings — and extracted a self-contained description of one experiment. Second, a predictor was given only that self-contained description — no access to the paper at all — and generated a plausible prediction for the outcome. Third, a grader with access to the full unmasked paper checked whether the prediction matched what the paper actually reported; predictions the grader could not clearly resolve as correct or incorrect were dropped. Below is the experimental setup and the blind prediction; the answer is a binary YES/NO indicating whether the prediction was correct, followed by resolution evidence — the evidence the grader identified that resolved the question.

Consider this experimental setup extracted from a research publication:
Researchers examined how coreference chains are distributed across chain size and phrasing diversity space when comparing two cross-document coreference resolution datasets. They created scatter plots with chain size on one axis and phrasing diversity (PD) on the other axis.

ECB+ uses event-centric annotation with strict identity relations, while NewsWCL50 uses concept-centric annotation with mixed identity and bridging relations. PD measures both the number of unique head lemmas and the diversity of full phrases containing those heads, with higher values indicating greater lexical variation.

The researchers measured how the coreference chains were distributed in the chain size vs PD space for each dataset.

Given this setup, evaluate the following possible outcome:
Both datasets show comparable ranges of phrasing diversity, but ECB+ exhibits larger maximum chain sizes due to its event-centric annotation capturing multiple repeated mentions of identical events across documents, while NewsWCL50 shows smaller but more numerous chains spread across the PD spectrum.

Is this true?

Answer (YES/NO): NO